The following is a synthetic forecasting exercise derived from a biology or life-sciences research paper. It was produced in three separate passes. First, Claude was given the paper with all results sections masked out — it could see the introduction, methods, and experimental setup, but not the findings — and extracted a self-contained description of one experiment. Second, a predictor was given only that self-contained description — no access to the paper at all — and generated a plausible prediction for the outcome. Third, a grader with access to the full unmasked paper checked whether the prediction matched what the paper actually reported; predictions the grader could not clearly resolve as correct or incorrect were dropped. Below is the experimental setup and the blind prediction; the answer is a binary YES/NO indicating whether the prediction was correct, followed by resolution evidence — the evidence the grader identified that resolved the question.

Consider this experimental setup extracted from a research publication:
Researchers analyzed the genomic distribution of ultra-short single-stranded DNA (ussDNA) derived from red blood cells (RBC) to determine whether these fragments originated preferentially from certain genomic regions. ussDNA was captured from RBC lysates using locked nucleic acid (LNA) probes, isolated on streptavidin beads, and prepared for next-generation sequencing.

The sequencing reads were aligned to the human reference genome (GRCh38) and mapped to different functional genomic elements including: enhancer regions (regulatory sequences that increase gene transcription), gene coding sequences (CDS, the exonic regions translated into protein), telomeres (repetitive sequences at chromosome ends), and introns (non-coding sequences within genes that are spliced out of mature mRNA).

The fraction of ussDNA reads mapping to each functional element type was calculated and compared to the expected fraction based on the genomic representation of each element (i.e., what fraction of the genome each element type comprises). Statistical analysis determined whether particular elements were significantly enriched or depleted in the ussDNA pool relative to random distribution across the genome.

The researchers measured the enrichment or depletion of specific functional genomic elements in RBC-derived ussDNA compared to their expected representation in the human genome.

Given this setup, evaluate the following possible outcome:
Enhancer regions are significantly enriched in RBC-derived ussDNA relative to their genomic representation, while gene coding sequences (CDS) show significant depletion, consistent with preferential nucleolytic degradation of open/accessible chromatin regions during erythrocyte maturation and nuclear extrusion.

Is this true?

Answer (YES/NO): NO